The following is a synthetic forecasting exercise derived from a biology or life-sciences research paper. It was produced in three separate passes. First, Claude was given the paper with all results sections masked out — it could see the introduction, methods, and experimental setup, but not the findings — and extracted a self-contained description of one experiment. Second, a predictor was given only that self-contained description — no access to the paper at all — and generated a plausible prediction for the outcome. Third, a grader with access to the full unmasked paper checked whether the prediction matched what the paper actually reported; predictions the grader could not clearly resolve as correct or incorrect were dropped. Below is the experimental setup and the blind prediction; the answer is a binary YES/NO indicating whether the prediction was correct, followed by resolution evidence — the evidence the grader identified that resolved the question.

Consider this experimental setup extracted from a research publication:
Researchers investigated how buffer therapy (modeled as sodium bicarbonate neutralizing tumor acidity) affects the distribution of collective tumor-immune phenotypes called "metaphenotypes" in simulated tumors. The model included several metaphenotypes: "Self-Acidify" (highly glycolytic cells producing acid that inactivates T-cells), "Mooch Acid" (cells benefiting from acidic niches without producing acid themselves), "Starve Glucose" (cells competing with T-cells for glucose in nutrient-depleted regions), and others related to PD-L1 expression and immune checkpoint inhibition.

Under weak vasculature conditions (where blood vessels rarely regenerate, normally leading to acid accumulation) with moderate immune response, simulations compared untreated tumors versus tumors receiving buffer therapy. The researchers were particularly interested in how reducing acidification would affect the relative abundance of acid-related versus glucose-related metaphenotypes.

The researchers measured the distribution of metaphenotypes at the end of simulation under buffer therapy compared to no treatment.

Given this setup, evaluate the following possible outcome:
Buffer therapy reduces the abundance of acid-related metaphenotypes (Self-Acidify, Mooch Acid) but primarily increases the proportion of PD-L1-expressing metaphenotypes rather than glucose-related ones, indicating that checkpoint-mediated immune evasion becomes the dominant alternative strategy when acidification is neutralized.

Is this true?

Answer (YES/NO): YES